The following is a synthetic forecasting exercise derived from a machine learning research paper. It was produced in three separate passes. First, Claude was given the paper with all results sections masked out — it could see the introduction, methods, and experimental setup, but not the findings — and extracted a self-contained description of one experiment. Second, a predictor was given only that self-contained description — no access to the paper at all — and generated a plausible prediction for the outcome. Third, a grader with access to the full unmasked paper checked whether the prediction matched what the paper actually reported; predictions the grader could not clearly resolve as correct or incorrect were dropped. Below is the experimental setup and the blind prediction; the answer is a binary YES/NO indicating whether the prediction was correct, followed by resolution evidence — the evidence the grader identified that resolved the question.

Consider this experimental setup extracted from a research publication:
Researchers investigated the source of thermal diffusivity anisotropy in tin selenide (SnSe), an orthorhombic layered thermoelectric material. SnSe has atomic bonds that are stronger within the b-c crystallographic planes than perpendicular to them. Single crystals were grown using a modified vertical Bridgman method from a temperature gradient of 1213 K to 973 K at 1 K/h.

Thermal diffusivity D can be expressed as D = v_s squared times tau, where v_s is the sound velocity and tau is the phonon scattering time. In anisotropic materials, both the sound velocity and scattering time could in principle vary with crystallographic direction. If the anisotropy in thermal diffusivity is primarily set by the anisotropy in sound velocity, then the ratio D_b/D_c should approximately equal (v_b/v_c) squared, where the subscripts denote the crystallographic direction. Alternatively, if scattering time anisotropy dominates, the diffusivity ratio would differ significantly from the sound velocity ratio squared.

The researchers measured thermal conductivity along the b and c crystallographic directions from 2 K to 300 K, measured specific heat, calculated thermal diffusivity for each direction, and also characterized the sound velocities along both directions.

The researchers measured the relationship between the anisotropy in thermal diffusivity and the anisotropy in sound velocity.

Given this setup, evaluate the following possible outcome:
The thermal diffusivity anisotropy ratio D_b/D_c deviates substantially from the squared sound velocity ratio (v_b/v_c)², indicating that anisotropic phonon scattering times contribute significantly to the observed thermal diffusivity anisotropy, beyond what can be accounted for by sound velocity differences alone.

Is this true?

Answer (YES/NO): NO